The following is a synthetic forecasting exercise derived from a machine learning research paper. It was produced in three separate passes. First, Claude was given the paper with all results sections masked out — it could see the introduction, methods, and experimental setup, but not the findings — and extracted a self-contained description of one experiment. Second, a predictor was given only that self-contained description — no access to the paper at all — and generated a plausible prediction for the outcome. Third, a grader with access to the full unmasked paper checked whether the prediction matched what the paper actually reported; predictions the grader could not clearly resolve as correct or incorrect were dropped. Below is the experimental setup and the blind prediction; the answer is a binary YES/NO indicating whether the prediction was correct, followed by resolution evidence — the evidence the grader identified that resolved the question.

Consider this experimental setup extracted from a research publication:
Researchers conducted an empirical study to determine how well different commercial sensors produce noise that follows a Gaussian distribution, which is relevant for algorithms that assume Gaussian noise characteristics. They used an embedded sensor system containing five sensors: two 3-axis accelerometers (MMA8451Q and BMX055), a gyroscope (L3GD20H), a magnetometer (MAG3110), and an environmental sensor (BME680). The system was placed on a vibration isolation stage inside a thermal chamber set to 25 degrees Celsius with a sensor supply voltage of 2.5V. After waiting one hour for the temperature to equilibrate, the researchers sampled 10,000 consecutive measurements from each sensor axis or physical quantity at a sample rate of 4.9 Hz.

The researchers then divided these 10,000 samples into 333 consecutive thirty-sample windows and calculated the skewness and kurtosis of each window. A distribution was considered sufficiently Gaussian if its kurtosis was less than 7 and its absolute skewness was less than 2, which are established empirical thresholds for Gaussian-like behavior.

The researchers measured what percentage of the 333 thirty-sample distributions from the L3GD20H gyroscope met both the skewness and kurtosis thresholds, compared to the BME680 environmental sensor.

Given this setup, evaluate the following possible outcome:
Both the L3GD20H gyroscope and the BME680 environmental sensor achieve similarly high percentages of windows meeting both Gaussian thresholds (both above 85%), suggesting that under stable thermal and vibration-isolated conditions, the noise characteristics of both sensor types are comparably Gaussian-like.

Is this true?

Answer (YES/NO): NO